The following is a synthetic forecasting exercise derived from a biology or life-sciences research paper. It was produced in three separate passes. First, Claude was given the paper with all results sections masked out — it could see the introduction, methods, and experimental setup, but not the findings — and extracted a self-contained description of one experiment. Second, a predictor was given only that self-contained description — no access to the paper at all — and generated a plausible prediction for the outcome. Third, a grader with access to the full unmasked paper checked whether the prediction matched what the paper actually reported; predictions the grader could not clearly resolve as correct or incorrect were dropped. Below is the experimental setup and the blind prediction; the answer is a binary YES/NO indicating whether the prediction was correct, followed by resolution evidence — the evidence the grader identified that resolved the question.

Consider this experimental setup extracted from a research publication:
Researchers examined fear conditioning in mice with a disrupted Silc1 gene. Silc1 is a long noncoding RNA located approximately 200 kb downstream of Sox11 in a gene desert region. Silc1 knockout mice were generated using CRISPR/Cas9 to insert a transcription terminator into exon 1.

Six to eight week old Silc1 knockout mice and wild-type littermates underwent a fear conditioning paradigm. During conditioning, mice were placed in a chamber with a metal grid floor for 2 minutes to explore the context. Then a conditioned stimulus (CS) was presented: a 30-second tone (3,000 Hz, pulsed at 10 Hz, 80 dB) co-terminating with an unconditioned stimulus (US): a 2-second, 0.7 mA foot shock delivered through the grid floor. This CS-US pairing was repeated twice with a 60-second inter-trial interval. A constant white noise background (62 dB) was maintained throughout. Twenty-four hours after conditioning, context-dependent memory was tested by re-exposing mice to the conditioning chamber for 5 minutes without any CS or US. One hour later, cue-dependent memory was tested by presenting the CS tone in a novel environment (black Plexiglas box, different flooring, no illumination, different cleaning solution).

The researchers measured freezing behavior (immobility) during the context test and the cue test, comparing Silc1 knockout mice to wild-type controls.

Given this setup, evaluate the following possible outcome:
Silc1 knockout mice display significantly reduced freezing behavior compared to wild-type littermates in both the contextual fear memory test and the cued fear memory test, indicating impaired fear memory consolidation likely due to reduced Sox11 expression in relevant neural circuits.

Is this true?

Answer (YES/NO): NO